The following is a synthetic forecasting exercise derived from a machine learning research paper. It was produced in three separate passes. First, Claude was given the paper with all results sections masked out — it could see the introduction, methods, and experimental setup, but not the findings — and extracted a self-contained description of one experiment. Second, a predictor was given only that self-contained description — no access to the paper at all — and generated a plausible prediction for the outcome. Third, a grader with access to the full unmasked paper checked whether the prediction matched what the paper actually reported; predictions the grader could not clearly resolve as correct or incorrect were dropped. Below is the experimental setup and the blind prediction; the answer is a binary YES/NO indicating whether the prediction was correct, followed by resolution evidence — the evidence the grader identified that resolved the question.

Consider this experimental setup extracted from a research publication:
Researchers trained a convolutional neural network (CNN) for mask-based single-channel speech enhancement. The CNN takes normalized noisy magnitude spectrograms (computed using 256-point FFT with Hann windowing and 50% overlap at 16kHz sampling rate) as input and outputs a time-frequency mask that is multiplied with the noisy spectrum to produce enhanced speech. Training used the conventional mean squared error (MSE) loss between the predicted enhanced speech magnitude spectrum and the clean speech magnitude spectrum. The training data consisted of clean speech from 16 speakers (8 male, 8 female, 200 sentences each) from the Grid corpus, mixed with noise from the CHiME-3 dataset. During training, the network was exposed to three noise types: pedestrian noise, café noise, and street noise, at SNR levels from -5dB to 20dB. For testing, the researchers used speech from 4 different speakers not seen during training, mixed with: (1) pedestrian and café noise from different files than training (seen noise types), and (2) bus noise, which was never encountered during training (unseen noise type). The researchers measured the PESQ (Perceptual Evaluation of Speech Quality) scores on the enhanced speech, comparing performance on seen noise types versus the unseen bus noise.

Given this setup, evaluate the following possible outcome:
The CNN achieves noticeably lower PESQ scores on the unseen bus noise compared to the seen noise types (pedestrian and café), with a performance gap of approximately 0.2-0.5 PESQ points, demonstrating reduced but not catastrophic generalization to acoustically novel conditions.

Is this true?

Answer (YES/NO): NO